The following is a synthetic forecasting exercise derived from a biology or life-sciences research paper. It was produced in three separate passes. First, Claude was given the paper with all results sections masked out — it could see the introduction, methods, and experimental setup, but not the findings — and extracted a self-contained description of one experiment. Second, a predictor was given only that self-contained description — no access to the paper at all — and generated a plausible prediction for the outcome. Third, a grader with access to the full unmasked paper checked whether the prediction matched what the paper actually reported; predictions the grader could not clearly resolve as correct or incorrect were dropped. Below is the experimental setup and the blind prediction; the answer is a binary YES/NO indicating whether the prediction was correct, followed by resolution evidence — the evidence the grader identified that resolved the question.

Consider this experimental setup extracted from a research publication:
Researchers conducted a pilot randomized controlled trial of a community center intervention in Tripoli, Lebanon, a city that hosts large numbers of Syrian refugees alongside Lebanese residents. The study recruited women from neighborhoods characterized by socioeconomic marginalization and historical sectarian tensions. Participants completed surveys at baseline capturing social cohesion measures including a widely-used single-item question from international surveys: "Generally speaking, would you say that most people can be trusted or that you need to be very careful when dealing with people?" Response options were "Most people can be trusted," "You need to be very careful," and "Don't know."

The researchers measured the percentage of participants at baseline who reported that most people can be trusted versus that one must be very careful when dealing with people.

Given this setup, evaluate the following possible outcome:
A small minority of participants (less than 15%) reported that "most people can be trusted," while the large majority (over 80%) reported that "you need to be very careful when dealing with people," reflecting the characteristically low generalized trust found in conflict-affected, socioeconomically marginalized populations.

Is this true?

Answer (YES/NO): YES